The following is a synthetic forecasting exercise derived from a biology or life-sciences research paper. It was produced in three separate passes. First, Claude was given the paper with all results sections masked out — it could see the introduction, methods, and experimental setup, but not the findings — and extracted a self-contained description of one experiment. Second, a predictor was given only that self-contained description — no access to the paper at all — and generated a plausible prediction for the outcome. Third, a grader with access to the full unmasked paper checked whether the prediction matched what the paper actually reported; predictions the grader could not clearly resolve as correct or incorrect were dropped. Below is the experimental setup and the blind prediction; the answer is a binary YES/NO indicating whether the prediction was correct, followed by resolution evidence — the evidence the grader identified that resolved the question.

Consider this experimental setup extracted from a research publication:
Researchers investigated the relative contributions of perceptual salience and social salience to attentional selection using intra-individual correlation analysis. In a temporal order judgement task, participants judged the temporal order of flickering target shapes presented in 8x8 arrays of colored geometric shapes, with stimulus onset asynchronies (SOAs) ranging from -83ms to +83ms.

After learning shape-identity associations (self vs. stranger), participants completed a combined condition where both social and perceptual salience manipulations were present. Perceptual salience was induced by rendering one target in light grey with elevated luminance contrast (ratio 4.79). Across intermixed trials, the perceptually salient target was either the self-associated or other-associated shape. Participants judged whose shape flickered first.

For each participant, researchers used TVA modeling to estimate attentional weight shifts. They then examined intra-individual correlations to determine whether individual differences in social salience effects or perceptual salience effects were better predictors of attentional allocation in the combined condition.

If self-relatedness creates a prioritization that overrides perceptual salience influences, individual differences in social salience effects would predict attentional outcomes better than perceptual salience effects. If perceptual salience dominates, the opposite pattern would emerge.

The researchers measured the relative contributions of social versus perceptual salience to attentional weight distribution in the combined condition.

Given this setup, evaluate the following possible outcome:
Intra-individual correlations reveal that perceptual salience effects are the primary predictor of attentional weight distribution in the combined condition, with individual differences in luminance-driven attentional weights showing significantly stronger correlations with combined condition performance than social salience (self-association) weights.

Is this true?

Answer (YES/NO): NO